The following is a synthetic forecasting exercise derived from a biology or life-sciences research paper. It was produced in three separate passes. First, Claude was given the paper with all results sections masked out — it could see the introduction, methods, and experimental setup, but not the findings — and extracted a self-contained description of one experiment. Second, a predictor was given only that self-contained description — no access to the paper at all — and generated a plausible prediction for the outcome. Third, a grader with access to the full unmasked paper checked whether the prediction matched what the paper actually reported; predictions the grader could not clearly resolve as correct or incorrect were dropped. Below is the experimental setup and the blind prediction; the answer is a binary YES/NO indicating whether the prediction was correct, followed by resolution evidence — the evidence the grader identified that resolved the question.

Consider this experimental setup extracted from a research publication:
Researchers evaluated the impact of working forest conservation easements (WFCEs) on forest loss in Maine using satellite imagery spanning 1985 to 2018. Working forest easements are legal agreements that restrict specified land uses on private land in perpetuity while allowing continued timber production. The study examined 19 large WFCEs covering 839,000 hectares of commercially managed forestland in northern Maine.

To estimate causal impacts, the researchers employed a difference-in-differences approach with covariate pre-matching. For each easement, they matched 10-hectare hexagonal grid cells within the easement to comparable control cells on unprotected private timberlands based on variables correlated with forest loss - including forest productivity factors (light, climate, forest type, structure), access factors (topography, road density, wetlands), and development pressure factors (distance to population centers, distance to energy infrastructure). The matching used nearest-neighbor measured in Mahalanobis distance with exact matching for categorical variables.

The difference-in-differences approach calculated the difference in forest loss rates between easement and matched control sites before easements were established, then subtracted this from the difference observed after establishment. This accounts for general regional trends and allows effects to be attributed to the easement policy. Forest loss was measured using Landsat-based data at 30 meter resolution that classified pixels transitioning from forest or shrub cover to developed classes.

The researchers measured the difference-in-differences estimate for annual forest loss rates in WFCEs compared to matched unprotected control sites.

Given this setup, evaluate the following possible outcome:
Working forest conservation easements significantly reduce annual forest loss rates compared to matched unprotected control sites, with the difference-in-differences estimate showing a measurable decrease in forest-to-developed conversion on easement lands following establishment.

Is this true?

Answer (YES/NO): NO